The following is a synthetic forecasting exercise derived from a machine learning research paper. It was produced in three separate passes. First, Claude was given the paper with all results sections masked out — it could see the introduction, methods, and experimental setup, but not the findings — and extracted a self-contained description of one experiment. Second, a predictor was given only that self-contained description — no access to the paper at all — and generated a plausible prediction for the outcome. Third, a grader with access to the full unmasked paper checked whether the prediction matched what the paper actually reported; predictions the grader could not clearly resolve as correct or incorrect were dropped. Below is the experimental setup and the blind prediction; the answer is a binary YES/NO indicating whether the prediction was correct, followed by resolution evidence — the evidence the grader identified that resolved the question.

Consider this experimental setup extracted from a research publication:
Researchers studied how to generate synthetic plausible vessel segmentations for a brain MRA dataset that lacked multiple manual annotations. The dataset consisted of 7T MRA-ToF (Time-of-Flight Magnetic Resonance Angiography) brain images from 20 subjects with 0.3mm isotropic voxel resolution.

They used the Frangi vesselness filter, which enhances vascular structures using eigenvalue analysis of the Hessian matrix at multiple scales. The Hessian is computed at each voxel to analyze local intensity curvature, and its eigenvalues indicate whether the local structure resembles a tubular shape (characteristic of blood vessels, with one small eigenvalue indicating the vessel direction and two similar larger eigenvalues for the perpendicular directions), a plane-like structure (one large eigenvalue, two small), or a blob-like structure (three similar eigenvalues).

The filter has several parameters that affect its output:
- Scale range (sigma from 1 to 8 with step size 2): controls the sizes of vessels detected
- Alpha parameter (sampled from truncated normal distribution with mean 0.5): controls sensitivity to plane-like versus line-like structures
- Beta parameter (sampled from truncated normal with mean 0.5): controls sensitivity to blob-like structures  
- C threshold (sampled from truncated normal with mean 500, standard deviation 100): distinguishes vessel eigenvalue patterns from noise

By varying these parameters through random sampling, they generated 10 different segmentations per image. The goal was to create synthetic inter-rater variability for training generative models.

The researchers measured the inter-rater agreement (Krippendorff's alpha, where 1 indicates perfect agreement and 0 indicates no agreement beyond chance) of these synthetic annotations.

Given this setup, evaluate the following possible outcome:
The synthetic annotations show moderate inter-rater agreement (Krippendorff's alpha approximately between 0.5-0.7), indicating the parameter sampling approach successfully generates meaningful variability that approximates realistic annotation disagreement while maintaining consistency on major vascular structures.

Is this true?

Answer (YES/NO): NO